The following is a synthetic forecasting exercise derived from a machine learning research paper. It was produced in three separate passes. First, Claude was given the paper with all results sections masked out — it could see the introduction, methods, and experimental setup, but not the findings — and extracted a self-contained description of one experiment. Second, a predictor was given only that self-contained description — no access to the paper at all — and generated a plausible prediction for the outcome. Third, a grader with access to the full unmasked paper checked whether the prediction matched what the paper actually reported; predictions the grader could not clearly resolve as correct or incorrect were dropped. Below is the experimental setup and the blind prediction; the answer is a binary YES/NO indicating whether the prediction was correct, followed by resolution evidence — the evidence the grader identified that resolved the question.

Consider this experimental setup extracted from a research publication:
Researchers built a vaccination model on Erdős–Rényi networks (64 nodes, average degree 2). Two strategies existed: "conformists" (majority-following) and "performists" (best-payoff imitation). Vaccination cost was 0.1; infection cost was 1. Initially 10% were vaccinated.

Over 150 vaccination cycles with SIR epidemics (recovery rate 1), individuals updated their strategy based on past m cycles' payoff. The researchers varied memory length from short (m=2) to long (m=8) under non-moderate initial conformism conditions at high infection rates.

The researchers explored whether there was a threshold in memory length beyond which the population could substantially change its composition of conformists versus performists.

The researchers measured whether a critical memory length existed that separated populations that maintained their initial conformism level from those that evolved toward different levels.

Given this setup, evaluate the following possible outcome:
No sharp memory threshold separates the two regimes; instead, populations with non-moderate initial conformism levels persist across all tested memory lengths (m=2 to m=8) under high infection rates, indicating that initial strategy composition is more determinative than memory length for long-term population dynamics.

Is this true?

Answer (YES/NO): NO